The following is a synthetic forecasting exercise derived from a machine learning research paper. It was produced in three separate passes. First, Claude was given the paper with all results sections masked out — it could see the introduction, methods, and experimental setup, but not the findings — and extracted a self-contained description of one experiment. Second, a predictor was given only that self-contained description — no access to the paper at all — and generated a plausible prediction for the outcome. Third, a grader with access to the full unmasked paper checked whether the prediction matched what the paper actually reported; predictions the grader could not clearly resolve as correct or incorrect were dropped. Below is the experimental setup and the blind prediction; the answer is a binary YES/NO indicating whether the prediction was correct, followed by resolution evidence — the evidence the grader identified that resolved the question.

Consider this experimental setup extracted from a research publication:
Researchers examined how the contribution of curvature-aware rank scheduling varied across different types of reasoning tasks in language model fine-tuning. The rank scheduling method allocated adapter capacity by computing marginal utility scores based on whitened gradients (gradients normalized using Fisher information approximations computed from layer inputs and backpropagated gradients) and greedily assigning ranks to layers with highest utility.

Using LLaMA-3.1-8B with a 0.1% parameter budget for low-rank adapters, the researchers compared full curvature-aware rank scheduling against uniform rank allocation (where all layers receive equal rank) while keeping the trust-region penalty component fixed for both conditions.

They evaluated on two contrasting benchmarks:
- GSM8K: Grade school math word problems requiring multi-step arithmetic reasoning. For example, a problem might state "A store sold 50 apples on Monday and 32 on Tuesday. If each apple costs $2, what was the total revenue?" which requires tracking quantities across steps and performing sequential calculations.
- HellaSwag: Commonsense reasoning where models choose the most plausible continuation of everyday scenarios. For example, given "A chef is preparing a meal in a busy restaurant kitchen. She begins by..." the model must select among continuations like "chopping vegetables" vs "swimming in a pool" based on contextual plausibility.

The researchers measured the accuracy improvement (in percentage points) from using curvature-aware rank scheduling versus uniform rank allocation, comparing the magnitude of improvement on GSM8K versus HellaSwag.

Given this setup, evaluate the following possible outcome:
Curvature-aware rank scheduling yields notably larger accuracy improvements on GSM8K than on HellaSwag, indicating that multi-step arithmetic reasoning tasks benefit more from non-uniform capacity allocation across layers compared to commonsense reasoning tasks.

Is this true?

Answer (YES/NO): YES